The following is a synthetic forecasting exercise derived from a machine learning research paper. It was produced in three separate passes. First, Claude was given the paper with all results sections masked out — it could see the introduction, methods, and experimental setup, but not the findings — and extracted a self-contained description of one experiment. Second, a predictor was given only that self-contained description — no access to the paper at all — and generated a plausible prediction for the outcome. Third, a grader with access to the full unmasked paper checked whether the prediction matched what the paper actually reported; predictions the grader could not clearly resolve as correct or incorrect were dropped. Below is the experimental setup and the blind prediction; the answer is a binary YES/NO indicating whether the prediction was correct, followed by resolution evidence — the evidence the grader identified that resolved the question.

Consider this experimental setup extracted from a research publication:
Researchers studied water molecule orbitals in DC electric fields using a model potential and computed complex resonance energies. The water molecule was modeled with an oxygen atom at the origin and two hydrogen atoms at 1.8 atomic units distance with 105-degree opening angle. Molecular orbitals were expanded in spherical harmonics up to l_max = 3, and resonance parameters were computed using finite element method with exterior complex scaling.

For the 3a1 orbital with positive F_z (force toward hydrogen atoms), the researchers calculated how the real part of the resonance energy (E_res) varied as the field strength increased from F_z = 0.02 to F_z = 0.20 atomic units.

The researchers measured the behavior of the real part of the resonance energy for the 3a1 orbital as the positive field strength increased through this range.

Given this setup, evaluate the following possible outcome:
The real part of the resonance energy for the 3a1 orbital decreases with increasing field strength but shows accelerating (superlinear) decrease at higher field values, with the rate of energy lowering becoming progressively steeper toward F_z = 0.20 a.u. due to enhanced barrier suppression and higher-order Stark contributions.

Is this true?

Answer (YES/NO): NO